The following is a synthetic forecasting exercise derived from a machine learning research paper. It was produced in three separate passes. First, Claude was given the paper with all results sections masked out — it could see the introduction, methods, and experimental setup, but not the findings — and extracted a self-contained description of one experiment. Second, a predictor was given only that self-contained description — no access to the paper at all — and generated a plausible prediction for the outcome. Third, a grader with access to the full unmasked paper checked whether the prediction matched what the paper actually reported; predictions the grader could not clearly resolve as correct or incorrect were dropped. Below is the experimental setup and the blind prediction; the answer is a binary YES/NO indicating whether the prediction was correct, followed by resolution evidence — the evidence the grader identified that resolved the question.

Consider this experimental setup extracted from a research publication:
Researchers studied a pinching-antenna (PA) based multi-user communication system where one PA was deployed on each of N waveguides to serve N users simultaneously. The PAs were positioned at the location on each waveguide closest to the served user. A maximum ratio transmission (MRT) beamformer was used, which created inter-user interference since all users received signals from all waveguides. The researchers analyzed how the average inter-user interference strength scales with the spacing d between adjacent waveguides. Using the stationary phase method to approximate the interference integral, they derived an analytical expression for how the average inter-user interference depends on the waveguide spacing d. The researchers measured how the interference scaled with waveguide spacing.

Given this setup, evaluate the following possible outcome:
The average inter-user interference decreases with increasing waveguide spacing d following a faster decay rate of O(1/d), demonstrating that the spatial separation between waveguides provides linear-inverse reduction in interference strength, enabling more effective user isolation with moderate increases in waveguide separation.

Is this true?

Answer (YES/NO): NO